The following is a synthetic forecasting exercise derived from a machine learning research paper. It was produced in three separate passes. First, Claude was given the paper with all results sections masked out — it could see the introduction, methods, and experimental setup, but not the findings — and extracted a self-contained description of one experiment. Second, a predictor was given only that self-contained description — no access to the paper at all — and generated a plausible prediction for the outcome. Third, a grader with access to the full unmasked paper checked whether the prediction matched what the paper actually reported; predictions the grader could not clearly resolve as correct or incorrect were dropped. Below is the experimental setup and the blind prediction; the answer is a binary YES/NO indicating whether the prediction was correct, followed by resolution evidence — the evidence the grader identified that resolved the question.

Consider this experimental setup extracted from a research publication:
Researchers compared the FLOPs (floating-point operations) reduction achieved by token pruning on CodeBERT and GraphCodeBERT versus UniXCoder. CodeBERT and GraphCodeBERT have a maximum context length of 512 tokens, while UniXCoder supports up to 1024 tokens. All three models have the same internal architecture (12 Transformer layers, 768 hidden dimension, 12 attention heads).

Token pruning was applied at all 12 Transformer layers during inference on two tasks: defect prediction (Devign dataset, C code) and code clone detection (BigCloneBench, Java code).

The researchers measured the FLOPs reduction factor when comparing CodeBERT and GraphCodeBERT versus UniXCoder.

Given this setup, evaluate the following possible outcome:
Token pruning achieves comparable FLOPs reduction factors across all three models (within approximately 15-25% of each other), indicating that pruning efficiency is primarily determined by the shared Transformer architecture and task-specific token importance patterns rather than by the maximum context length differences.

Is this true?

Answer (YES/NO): NO